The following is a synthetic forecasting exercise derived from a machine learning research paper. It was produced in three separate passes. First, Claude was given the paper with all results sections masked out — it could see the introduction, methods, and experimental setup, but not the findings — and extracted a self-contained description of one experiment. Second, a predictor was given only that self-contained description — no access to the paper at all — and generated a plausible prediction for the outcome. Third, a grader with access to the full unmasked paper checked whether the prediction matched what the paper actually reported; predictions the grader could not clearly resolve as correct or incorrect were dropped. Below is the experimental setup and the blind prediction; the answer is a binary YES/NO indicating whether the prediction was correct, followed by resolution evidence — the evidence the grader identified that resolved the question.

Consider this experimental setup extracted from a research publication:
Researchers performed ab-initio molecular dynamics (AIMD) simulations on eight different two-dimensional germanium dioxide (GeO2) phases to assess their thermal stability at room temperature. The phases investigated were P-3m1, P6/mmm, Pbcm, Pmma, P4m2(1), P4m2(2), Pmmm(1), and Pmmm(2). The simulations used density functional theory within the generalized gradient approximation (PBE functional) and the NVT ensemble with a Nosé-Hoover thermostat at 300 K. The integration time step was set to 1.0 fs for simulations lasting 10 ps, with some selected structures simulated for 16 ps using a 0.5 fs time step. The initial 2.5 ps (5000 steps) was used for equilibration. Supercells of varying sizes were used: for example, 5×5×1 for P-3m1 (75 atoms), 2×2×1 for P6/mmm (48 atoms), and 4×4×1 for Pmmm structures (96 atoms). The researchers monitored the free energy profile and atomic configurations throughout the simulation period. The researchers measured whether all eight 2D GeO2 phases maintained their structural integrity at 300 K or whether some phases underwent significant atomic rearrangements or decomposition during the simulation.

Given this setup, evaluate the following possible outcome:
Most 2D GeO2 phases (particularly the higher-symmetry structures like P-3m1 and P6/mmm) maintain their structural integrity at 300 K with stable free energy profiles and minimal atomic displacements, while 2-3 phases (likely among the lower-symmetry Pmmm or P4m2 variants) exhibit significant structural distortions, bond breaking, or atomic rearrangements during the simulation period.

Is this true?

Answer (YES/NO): NO